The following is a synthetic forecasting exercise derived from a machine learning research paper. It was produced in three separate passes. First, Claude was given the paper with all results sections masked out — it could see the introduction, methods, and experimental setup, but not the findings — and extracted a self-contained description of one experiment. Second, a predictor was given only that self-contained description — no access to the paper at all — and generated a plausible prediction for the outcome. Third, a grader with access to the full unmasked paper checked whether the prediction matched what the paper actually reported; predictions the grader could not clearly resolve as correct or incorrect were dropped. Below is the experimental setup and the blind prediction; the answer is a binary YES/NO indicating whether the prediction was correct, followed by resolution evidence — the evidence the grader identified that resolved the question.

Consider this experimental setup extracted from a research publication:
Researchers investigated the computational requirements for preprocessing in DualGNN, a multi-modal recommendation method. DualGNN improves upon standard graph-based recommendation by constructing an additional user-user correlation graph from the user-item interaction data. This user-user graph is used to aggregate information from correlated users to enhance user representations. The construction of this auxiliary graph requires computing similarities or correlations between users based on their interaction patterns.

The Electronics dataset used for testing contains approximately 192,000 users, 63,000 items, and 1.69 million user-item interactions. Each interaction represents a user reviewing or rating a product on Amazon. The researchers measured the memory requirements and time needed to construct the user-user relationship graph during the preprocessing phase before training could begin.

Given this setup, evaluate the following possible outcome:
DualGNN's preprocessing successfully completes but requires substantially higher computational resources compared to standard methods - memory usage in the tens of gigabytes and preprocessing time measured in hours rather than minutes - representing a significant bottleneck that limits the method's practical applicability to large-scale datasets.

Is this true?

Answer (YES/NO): NO